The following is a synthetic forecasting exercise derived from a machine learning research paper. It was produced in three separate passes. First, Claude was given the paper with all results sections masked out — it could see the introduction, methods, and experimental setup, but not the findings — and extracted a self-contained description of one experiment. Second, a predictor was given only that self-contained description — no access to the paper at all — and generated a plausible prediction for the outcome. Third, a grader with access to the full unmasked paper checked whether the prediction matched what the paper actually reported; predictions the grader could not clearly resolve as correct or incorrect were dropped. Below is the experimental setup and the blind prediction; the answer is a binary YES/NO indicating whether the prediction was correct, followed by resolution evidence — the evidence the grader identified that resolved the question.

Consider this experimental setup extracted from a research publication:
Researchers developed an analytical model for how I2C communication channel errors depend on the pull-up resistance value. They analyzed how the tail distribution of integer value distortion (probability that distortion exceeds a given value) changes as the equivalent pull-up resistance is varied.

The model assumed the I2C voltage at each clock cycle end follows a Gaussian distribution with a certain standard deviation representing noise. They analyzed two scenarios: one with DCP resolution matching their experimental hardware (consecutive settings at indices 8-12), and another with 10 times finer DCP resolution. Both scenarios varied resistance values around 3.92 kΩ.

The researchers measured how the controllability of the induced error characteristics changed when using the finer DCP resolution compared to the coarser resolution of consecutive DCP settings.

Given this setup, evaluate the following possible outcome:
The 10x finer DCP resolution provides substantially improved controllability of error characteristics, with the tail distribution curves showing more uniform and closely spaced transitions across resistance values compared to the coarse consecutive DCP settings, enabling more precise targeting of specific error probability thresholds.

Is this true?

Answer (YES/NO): YES